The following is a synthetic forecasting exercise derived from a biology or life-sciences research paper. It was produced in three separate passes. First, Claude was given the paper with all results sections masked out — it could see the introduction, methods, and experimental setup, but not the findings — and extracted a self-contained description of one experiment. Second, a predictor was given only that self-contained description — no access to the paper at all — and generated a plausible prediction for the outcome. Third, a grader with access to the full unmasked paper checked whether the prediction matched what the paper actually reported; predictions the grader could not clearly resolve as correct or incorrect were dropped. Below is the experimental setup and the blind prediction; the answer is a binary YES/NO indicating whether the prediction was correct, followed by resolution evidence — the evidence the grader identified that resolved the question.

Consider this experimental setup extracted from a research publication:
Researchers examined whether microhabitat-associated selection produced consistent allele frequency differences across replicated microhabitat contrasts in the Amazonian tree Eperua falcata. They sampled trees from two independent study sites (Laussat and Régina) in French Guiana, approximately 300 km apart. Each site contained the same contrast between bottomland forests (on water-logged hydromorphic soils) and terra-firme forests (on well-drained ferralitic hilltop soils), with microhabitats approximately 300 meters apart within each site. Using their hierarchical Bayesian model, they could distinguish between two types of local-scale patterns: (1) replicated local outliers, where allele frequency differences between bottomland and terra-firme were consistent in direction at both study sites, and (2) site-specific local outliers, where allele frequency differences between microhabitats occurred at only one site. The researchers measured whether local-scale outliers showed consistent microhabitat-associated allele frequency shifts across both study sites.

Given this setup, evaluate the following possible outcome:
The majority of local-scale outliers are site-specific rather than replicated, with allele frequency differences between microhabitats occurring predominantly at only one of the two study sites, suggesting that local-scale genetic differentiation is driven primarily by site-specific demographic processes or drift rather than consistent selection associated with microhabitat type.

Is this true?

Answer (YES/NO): NO